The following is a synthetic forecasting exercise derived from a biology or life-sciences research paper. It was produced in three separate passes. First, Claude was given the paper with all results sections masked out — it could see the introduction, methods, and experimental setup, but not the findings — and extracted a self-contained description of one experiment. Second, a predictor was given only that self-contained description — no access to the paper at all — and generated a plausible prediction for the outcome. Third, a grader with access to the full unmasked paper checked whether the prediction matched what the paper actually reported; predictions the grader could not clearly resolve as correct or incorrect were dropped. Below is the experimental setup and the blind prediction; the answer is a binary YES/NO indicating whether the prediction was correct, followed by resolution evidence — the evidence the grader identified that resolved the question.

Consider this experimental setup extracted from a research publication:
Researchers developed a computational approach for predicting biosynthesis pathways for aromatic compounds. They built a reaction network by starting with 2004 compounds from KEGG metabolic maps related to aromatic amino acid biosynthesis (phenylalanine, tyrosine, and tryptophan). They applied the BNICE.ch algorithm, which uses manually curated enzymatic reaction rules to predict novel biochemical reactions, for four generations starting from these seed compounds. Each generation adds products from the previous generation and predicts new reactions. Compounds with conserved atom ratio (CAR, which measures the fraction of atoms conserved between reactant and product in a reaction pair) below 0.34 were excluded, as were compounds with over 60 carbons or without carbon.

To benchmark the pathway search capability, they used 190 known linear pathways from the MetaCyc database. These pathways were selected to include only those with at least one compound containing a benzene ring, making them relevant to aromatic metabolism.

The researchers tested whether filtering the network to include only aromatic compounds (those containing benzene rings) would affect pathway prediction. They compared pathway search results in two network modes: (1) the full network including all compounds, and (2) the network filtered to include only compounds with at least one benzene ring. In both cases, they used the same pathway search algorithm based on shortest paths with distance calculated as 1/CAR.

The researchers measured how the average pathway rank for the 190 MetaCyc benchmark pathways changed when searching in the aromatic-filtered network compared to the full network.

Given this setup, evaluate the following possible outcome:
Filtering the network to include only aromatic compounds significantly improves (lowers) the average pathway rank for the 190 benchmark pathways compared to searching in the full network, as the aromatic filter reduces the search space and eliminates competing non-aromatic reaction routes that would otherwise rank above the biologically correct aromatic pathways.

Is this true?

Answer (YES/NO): NO